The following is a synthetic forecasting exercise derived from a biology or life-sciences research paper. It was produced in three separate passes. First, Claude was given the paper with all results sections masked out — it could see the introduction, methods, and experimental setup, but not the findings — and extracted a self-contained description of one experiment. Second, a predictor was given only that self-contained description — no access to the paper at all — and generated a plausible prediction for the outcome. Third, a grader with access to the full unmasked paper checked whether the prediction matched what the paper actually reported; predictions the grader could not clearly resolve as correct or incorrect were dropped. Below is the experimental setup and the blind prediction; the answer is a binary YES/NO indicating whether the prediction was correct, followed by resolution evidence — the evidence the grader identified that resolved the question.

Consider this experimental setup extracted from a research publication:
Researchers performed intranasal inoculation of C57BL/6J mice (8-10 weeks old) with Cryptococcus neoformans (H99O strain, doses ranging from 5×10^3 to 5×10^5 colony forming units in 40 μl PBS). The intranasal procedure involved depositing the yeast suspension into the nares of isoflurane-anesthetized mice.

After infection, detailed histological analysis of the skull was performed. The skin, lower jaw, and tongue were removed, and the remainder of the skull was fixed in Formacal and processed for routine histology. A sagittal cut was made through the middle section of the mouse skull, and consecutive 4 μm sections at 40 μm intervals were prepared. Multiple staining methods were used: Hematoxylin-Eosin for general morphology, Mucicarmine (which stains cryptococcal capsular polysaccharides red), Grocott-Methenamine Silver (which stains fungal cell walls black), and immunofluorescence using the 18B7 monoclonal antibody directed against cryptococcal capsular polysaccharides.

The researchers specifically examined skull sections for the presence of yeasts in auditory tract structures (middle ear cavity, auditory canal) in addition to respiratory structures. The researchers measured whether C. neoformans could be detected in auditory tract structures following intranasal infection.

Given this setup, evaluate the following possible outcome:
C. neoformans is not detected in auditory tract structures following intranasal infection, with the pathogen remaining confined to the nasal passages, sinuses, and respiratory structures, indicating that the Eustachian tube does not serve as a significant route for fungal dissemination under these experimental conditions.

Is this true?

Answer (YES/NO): NO